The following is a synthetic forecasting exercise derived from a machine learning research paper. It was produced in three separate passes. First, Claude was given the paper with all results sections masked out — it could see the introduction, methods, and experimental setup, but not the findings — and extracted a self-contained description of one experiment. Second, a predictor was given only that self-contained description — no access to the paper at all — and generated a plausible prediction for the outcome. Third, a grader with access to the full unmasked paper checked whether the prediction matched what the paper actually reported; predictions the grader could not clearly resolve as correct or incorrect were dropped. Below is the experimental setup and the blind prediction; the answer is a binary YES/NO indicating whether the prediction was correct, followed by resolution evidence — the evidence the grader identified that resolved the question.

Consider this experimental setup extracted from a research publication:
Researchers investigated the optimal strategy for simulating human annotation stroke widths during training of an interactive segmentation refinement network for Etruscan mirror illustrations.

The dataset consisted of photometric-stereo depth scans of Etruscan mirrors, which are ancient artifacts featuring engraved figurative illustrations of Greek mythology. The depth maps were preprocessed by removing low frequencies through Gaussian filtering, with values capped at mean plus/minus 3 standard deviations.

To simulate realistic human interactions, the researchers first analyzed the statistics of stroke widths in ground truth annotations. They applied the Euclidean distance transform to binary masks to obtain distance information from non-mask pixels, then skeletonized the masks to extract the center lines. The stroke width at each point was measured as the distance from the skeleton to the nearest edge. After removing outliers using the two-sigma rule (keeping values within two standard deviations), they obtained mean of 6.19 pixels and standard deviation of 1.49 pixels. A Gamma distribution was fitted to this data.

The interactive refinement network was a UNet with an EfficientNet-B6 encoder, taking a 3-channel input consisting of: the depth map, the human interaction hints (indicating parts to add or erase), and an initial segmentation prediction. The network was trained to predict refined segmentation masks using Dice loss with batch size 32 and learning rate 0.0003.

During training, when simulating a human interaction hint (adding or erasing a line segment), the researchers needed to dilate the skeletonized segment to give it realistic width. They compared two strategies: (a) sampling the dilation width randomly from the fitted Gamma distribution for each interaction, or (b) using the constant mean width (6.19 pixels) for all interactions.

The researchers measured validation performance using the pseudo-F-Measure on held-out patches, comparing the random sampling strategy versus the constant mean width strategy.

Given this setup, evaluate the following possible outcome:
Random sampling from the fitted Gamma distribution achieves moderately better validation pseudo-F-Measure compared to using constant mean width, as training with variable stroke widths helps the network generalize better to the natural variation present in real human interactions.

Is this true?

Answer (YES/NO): NO